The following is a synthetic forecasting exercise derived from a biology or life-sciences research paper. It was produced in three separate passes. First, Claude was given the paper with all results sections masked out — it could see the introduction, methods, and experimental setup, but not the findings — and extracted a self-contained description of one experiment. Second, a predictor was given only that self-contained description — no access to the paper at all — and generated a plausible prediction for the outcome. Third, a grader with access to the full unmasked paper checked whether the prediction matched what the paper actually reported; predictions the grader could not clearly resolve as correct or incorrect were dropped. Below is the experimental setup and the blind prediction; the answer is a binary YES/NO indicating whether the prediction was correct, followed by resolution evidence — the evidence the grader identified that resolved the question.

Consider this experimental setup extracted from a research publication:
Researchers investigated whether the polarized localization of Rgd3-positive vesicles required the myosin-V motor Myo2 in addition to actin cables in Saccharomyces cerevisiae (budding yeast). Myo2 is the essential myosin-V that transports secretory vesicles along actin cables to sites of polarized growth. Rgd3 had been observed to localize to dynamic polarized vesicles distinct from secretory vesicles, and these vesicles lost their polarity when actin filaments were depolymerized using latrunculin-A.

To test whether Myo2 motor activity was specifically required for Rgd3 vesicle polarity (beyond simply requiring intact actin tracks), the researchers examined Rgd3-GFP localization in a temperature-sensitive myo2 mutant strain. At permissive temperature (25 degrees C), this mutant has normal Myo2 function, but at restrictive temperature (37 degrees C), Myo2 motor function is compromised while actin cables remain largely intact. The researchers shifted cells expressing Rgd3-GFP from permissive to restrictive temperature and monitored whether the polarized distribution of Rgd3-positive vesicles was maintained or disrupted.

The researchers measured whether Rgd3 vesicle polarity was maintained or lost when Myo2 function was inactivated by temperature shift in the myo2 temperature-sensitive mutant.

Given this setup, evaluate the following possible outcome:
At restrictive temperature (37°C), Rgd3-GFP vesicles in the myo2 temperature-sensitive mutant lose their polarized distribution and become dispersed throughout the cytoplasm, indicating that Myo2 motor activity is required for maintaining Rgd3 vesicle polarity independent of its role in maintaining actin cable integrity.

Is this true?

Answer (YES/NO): YES